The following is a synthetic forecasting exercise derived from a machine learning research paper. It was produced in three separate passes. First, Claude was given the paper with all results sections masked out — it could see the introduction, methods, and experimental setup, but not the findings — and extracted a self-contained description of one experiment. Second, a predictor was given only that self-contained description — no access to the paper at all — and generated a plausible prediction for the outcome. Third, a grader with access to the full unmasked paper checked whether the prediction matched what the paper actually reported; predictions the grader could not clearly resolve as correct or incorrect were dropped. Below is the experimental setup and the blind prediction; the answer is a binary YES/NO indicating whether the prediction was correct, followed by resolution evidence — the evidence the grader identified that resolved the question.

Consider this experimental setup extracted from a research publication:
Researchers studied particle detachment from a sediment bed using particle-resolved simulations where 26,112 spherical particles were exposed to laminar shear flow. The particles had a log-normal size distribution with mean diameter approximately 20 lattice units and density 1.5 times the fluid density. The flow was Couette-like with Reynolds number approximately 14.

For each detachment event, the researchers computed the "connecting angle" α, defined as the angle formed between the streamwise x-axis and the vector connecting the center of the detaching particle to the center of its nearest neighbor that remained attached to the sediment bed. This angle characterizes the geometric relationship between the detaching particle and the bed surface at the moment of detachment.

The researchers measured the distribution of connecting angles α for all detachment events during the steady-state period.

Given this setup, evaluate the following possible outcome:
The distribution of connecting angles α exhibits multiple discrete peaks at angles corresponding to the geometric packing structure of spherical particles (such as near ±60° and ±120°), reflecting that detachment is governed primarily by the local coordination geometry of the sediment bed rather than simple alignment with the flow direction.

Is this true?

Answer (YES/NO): NO